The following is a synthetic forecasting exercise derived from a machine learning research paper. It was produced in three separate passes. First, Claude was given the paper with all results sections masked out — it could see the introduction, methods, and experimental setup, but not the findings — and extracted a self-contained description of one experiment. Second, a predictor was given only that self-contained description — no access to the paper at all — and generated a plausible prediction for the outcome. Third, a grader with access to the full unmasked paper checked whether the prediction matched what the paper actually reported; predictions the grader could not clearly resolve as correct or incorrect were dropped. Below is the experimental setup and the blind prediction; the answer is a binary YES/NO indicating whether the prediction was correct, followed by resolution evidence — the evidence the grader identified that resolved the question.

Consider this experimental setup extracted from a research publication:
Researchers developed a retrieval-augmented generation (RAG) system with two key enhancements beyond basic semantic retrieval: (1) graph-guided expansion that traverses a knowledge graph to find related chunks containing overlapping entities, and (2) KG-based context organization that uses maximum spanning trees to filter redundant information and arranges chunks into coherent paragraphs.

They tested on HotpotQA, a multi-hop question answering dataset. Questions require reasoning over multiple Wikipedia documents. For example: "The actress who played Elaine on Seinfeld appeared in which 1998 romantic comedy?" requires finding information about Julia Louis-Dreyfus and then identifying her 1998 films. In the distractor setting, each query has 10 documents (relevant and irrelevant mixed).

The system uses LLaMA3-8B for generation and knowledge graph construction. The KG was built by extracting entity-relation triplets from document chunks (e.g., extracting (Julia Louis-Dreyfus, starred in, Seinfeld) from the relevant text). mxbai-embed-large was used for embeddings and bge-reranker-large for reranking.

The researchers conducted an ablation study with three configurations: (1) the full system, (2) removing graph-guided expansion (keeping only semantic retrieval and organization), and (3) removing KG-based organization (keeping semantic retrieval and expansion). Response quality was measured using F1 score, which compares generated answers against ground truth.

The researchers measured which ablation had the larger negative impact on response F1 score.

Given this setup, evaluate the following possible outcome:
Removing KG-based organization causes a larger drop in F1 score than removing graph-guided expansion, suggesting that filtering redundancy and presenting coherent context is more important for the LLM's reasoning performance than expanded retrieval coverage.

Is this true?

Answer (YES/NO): NO